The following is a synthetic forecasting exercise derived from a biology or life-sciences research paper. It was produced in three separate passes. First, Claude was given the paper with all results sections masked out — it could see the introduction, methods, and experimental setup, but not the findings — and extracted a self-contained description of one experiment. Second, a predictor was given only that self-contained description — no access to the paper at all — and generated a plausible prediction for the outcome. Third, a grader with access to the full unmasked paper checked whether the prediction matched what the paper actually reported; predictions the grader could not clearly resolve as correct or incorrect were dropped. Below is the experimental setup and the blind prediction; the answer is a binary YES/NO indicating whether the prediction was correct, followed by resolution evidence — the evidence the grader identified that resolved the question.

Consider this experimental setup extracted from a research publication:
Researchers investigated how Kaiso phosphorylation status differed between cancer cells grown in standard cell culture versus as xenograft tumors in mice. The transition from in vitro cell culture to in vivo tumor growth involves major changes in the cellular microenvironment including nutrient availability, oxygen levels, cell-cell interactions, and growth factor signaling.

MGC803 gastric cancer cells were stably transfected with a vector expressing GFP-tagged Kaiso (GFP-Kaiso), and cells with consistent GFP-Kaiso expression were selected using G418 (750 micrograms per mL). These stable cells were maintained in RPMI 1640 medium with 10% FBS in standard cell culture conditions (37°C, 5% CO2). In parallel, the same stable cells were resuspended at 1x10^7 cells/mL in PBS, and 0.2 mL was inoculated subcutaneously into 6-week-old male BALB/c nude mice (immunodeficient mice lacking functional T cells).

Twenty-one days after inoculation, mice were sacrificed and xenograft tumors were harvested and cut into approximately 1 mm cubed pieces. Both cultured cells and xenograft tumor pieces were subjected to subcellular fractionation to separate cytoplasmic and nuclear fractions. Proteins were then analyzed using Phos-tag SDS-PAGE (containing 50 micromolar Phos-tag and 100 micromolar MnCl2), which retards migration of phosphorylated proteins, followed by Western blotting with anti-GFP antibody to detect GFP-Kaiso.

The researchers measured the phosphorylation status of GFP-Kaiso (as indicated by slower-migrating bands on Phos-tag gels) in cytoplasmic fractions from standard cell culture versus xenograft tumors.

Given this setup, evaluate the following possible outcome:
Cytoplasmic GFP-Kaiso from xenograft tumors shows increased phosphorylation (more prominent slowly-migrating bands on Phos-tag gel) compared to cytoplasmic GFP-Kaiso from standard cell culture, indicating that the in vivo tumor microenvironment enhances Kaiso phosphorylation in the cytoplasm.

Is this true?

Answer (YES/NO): NO